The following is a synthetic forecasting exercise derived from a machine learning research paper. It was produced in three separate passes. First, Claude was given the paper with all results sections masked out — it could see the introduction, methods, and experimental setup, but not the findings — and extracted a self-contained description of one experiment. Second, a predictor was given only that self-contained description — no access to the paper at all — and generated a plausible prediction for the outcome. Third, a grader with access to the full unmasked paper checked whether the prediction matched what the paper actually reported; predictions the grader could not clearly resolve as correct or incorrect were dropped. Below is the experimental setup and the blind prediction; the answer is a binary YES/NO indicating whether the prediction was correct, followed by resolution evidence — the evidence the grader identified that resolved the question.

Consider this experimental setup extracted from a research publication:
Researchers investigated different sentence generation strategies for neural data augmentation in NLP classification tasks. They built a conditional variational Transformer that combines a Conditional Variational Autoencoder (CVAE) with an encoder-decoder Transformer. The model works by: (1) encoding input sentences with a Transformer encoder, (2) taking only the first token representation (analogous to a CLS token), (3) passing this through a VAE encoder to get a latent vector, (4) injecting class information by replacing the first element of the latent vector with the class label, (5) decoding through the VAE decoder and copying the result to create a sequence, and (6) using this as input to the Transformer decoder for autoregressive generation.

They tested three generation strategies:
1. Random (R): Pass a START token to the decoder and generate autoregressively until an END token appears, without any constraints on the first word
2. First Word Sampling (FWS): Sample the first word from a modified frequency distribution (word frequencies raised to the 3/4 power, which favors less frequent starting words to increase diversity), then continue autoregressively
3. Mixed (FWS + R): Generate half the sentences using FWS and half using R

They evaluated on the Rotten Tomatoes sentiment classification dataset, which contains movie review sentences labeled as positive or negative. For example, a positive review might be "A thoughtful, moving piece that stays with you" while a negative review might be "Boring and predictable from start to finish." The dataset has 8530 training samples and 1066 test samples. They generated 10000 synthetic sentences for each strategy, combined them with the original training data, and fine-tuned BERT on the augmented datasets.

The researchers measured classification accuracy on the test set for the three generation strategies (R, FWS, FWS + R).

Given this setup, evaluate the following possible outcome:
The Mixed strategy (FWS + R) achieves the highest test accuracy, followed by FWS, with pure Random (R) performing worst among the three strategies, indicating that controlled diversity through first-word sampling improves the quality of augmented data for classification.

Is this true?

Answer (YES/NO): NO